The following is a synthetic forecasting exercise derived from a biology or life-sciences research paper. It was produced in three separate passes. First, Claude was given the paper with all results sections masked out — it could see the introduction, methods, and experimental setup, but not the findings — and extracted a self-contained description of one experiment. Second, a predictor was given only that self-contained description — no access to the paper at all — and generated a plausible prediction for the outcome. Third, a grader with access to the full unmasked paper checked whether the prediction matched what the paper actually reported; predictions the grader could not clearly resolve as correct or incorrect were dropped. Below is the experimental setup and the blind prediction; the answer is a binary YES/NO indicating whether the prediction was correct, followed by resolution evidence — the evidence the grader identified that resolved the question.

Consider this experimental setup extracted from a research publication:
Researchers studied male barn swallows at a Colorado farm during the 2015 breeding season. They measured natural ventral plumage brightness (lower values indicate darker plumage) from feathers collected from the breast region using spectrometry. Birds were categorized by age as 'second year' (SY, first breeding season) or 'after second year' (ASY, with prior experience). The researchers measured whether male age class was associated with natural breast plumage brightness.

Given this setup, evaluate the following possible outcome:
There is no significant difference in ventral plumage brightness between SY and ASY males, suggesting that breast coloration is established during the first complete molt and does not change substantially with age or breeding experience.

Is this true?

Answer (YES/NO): YES